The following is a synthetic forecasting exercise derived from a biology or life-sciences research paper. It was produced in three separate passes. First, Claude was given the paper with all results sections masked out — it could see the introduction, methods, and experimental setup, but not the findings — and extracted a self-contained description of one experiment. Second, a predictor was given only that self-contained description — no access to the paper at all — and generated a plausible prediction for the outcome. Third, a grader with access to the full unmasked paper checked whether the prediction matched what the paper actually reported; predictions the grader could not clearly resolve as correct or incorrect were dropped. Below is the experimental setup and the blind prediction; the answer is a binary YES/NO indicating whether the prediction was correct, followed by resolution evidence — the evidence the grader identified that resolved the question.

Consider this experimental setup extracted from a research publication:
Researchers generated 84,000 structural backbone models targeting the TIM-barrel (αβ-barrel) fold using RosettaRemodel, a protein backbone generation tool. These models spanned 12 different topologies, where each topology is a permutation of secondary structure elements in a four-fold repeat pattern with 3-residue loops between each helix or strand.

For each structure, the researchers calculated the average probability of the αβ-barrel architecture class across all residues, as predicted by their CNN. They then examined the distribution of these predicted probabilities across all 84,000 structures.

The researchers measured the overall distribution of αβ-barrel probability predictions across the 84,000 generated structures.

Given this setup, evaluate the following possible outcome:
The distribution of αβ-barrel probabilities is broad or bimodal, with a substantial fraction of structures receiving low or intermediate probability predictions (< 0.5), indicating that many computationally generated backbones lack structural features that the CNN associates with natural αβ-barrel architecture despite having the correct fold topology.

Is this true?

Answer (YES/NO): YES